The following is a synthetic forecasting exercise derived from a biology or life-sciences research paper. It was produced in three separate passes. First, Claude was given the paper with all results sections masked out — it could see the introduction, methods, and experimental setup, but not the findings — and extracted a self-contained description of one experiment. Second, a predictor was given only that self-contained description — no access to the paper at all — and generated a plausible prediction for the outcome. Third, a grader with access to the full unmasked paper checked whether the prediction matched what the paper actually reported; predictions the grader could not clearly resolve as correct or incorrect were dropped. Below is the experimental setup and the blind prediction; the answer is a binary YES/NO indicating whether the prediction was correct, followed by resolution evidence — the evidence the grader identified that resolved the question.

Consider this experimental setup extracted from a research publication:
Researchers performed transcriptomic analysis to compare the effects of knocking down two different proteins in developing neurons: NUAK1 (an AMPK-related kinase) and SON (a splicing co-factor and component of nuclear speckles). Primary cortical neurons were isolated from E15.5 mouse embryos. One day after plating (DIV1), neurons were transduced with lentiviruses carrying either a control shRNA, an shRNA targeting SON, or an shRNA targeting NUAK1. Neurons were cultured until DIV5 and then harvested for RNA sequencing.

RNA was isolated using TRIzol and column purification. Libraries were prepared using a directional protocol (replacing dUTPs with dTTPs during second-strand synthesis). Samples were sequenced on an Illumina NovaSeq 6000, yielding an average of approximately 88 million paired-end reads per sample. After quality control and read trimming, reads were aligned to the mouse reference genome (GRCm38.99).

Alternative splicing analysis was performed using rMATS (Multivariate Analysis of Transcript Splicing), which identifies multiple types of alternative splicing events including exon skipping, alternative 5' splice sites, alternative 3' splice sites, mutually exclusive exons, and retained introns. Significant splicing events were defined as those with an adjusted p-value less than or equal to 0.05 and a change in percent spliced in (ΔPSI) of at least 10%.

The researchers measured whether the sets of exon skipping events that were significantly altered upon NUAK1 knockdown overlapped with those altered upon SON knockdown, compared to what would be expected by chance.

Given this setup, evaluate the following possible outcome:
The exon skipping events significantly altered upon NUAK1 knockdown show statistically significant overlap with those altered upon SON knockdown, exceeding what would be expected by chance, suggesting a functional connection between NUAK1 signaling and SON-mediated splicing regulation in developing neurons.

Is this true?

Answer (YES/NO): YES